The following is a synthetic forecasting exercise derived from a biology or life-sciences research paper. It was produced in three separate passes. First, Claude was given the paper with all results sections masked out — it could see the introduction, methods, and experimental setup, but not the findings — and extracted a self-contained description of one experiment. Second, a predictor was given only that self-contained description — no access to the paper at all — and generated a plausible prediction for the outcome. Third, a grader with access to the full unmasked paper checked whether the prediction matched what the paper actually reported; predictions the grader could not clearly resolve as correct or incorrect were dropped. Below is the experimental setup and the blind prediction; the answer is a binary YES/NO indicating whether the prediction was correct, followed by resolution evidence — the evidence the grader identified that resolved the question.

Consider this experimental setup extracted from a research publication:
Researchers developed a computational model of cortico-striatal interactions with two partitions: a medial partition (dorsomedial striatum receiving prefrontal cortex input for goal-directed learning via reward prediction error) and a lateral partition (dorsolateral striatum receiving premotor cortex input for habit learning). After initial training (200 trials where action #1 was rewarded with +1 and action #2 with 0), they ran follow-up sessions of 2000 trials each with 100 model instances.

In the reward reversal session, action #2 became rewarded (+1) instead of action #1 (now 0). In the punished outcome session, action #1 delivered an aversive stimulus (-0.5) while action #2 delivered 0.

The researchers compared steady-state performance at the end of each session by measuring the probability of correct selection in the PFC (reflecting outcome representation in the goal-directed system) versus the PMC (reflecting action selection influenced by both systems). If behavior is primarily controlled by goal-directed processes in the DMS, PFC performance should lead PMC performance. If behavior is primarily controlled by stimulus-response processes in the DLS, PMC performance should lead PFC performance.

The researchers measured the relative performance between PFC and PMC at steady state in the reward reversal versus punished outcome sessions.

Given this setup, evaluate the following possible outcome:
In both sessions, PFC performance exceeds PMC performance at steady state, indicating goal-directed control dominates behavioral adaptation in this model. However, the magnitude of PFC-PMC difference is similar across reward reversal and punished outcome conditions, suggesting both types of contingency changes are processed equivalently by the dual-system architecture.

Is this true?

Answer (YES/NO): NO